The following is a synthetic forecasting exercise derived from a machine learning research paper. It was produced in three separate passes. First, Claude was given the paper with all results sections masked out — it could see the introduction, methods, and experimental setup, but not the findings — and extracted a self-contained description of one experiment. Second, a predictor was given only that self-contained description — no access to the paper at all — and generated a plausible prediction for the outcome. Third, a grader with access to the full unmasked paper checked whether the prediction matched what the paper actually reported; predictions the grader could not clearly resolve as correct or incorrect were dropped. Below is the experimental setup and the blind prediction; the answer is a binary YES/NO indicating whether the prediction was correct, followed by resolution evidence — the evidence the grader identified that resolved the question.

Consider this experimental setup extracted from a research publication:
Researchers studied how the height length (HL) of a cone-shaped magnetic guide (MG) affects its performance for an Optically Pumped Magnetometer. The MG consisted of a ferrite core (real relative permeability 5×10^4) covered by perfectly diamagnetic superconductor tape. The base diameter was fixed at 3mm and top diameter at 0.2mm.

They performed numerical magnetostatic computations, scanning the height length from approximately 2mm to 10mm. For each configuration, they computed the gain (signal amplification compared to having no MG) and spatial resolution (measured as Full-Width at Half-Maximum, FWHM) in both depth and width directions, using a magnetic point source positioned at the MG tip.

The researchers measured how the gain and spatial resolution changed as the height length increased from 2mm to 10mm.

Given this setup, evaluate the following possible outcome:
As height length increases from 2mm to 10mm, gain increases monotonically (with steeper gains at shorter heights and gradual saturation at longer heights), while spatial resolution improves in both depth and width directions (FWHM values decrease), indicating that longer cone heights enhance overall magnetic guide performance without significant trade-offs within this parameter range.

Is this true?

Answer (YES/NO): NO